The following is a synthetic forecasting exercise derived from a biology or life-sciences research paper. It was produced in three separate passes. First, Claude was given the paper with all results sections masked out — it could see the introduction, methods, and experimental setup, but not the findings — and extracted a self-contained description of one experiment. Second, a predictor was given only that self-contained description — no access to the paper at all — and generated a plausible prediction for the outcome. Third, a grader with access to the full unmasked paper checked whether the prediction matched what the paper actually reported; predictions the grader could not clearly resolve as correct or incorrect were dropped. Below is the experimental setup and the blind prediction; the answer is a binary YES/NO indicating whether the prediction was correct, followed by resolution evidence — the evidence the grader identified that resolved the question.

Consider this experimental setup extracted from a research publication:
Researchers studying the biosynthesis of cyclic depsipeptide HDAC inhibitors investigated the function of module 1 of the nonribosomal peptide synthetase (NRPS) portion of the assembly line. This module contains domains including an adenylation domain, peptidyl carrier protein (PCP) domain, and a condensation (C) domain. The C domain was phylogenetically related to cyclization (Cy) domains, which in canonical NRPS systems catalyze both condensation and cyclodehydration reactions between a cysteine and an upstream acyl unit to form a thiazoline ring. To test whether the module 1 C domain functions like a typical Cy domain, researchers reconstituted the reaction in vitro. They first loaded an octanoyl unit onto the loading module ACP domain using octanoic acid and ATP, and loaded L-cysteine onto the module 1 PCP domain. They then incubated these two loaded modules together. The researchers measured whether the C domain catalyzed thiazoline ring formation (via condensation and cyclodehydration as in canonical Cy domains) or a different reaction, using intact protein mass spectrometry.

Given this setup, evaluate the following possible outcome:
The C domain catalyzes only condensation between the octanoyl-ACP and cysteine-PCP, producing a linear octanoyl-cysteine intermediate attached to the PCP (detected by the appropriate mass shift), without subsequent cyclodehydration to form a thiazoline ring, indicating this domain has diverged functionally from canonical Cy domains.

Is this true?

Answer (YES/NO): YES